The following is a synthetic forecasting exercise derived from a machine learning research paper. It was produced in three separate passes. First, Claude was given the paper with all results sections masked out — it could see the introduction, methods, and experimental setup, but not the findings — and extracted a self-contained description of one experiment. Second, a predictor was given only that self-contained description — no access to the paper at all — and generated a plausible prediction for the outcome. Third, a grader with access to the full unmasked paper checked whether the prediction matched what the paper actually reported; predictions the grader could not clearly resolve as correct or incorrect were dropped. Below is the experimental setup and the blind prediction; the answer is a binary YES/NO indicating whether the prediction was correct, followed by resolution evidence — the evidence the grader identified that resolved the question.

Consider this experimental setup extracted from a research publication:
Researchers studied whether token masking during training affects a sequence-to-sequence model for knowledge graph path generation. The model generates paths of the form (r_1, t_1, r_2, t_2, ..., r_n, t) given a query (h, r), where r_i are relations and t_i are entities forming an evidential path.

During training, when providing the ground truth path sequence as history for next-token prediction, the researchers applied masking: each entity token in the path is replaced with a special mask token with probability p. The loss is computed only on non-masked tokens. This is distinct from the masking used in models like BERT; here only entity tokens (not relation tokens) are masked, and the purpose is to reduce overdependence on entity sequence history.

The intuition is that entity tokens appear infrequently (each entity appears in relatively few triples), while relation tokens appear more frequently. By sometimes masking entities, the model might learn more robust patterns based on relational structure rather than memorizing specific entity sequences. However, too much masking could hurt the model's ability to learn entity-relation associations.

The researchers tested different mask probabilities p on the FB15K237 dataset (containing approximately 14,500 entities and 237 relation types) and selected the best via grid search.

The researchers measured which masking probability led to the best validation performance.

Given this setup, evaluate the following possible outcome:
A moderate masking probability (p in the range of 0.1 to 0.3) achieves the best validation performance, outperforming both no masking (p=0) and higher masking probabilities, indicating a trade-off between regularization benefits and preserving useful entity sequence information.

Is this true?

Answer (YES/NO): YES